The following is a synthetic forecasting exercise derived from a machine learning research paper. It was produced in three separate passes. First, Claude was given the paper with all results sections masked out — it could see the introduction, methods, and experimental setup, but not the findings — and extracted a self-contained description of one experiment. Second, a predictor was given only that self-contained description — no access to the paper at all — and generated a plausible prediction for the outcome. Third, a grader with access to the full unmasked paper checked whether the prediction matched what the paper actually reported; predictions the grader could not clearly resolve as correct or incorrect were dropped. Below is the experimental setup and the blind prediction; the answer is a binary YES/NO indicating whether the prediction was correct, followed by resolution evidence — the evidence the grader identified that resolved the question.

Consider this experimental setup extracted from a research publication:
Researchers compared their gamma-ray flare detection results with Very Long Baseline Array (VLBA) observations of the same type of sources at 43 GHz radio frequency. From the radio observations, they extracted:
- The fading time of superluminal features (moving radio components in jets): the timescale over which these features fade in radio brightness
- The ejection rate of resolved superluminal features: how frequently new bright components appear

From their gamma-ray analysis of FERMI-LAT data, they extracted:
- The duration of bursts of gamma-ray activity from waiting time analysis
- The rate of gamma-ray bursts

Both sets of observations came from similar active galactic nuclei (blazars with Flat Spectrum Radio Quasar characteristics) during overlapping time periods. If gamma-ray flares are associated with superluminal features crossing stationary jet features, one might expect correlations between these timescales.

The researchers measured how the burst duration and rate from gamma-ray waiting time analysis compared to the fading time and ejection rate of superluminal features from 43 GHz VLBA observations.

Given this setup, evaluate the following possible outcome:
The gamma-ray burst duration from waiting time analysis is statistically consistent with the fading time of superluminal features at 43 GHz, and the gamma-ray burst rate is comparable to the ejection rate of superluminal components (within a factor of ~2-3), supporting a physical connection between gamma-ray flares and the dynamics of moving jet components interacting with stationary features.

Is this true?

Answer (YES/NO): YES